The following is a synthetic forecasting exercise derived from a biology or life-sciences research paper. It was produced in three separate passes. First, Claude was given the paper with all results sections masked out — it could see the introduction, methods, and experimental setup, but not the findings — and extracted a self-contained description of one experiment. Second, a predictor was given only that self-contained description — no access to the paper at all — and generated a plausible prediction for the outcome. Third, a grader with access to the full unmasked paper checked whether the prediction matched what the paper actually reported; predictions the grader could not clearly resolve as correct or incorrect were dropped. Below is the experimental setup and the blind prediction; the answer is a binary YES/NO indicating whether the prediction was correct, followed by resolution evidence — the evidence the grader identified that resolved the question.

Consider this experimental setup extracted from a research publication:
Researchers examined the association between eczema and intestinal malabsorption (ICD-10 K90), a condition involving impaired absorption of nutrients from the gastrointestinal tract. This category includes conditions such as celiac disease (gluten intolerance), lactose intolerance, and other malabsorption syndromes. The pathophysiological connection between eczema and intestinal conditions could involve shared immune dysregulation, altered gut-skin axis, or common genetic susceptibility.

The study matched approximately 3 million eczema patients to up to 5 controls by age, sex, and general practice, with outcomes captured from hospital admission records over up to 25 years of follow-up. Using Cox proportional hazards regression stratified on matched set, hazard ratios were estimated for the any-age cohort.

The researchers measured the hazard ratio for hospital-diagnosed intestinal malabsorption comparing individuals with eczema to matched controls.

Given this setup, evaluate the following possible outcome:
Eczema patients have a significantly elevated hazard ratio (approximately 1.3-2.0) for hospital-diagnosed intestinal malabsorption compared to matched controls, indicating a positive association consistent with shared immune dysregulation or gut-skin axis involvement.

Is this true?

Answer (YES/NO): YES